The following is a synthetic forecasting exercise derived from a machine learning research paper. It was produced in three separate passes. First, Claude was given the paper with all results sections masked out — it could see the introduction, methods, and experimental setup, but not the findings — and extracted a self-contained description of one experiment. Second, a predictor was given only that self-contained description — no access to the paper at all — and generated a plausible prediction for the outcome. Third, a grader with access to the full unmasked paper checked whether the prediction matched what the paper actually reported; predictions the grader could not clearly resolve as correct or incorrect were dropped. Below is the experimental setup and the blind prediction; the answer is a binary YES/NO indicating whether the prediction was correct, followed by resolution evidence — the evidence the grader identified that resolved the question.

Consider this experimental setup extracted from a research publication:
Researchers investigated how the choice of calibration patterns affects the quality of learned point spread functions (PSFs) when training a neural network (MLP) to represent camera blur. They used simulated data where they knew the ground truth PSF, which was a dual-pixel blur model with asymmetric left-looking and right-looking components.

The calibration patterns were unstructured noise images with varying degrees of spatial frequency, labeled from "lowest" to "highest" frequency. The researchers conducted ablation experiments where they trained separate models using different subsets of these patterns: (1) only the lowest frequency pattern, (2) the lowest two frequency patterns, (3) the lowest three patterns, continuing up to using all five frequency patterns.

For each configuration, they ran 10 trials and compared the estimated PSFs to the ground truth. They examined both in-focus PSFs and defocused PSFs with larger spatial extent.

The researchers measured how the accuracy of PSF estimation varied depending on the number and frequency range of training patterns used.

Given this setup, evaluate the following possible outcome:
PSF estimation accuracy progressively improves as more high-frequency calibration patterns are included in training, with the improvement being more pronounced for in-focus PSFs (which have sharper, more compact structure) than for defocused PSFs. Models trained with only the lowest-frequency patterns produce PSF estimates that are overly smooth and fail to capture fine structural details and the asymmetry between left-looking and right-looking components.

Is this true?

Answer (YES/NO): NO